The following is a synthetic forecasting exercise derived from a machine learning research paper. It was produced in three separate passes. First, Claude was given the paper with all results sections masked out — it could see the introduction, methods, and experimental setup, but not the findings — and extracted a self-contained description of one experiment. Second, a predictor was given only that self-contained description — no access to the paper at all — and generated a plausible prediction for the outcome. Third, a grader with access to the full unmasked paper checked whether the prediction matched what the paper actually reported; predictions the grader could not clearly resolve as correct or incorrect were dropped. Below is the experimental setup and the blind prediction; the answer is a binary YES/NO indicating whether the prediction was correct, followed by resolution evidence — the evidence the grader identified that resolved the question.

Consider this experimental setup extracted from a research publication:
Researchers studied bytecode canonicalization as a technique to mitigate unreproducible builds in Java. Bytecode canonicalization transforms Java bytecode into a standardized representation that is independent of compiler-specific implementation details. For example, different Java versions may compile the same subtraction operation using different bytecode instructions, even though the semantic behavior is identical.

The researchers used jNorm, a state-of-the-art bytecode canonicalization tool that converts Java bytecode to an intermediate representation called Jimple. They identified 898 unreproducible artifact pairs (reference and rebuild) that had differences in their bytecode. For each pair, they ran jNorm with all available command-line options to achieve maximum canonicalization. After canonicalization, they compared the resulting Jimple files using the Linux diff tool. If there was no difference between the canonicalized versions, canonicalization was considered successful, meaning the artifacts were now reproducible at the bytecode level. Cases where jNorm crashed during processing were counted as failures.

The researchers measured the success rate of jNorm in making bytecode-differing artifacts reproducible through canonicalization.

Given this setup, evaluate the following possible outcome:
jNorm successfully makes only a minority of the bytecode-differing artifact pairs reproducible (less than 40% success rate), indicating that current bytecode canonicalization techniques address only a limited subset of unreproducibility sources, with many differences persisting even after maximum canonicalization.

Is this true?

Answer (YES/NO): YES